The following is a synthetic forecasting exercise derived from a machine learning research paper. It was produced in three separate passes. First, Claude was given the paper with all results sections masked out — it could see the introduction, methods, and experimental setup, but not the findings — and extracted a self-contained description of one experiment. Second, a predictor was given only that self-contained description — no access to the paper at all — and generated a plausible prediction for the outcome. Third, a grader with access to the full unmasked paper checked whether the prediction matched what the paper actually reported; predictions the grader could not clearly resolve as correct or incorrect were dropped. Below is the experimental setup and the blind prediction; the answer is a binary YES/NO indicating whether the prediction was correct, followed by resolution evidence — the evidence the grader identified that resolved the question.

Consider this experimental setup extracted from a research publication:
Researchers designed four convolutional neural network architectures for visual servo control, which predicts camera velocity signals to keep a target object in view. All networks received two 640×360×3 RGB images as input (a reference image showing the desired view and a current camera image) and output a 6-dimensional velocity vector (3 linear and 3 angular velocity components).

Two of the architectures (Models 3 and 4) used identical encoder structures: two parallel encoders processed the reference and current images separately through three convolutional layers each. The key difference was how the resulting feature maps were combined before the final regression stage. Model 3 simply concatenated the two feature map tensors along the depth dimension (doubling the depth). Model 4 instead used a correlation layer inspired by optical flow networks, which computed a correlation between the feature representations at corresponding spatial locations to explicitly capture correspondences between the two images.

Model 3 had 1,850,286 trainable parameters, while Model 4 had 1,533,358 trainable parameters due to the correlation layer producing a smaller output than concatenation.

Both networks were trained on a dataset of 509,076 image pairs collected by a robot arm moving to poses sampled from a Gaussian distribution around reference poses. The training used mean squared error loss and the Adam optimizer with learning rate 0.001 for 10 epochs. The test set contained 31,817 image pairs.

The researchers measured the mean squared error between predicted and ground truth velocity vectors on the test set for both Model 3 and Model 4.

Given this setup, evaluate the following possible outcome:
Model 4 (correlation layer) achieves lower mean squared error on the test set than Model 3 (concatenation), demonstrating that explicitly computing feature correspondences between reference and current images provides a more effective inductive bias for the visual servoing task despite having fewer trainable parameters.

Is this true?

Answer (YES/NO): NO